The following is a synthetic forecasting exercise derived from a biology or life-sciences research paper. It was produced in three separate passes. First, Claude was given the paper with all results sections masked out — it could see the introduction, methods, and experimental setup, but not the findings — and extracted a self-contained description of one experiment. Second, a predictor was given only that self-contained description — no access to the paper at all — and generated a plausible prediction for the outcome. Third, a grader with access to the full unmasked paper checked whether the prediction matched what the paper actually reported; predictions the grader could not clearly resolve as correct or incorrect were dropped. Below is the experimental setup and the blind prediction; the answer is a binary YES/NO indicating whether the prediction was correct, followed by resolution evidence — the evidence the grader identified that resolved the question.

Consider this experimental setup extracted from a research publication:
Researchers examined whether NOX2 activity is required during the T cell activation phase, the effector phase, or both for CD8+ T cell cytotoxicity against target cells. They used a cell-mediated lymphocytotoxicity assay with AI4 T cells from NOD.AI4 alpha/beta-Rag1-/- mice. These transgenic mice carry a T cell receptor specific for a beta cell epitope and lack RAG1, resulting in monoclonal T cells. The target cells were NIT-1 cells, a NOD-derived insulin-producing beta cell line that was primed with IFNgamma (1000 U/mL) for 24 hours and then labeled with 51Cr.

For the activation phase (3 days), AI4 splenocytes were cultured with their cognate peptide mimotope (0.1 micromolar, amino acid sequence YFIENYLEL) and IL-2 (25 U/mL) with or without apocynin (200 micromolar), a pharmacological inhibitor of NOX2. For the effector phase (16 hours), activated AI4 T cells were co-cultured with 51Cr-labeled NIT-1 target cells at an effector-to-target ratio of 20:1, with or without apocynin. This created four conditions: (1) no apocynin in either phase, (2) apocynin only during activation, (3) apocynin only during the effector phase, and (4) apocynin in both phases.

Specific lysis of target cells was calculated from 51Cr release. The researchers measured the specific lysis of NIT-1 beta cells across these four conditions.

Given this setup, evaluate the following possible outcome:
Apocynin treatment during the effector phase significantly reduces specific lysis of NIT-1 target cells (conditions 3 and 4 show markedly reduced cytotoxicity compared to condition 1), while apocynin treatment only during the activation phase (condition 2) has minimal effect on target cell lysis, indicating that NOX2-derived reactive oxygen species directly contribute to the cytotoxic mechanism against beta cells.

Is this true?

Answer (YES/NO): NO